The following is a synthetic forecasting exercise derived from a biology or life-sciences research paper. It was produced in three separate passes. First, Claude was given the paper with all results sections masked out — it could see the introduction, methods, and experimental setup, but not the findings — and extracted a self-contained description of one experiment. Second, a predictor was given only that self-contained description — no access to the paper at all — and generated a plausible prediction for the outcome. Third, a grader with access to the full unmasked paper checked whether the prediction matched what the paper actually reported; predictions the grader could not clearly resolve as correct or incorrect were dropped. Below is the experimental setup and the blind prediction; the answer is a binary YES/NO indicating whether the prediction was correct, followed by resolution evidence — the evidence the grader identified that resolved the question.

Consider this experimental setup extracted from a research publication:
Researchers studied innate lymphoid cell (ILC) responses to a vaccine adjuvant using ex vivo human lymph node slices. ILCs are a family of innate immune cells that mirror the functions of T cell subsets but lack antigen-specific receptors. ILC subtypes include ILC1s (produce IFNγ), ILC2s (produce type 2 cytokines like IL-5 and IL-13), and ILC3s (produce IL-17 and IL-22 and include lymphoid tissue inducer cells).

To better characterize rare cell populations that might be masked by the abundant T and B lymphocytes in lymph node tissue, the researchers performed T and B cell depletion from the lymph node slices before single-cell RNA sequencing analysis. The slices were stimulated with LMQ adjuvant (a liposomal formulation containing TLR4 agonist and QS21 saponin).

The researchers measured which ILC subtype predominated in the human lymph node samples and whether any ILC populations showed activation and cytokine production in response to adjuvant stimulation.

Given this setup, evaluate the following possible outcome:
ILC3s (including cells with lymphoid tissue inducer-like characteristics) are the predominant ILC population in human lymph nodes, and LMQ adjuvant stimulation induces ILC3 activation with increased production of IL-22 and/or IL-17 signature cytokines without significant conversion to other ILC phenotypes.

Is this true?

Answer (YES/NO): YES